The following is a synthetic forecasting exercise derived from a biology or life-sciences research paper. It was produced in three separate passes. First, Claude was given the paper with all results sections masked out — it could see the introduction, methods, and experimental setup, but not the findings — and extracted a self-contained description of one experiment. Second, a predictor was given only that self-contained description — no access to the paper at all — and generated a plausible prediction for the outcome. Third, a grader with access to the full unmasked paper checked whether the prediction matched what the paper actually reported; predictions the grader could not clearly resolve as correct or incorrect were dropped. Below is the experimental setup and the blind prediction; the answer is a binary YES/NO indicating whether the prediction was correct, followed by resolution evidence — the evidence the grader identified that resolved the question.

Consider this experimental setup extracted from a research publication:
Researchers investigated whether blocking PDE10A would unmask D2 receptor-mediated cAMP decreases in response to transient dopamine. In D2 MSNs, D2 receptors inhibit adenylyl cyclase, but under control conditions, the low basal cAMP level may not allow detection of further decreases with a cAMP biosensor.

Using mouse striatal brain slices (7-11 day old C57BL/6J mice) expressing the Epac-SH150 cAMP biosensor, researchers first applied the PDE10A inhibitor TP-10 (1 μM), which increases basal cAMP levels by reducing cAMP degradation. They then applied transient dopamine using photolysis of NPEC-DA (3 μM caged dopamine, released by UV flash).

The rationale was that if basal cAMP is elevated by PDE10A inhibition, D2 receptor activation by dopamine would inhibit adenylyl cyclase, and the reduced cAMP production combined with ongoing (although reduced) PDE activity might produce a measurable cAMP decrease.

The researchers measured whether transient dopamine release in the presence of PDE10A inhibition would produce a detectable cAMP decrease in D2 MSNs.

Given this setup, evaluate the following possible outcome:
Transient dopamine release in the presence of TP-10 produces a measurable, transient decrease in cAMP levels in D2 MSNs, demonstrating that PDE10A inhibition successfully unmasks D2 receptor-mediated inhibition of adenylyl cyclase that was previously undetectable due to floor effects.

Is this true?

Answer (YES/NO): NO